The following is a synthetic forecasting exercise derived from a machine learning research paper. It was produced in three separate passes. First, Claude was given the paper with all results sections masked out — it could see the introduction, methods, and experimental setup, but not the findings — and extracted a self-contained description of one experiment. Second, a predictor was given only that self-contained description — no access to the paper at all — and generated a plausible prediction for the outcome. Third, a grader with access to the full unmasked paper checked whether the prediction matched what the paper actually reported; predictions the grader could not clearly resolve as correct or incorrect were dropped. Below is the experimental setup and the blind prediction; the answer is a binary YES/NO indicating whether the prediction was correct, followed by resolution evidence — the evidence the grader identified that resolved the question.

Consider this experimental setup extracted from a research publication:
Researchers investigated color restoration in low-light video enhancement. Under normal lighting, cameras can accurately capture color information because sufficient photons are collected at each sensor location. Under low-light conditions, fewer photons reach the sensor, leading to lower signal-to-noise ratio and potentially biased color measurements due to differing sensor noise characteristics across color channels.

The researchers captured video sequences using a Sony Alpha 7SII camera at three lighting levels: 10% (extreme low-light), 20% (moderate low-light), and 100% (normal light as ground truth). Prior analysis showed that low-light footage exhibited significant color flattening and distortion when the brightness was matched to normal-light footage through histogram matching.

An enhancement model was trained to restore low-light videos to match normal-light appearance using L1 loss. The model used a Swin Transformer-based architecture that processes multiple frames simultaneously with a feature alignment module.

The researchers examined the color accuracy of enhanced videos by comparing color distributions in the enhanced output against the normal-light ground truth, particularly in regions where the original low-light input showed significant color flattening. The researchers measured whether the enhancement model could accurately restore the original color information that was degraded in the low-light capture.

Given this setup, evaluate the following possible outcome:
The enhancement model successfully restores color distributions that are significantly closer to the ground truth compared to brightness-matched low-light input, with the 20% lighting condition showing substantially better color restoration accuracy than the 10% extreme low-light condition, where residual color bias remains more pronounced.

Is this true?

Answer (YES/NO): NO